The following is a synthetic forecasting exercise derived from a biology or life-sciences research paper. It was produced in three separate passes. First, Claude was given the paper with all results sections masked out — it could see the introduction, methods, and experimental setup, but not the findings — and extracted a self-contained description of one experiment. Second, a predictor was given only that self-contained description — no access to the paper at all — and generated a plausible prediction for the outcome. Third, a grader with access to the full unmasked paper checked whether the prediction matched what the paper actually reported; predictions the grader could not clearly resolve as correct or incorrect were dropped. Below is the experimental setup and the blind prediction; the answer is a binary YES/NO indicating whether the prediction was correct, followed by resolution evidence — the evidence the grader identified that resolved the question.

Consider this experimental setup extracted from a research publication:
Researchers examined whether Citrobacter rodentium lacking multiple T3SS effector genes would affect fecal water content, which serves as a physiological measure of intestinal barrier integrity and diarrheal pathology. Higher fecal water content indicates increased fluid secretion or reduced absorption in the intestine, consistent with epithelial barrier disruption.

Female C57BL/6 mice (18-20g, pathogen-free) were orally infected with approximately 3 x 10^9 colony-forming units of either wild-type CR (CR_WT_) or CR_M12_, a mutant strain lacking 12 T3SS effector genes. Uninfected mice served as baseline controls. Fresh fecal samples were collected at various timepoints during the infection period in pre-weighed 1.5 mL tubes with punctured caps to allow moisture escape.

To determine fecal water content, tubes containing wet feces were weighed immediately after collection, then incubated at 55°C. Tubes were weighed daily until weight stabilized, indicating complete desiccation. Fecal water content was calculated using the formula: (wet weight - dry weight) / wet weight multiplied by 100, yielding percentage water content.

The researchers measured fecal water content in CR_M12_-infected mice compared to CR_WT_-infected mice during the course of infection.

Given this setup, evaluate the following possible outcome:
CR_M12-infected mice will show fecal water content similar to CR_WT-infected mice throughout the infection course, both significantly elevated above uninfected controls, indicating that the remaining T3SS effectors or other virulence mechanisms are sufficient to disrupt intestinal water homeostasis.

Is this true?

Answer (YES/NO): YES